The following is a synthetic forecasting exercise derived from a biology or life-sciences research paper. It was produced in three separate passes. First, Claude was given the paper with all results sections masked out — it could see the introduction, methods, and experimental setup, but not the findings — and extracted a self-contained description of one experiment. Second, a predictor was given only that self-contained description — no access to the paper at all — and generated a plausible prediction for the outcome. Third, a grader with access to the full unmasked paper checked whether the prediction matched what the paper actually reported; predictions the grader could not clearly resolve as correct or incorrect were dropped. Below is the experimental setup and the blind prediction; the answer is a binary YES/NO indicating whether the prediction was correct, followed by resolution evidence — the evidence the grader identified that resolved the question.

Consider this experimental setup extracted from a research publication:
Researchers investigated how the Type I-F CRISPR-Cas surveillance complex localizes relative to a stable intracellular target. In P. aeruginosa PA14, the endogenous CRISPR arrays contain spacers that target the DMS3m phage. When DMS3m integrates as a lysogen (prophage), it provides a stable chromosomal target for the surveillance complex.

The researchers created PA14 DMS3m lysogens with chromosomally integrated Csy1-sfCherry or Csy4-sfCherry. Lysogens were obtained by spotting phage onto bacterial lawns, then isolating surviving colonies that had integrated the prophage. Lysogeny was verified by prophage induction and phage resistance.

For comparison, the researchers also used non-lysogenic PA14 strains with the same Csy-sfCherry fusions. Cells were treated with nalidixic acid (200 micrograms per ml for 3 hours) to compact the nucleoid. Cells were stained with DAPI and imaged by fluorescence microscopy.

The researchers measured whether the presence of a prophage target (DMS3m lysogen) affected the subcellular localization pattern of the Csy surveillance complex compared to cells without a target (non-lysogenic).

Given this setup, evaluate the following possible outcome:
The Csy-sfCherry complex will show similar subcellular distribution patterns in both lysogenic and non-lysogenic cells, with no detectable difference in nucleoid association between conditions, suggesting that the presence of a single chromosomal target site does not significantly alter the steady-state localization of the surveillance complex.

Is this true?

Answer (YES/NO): NO